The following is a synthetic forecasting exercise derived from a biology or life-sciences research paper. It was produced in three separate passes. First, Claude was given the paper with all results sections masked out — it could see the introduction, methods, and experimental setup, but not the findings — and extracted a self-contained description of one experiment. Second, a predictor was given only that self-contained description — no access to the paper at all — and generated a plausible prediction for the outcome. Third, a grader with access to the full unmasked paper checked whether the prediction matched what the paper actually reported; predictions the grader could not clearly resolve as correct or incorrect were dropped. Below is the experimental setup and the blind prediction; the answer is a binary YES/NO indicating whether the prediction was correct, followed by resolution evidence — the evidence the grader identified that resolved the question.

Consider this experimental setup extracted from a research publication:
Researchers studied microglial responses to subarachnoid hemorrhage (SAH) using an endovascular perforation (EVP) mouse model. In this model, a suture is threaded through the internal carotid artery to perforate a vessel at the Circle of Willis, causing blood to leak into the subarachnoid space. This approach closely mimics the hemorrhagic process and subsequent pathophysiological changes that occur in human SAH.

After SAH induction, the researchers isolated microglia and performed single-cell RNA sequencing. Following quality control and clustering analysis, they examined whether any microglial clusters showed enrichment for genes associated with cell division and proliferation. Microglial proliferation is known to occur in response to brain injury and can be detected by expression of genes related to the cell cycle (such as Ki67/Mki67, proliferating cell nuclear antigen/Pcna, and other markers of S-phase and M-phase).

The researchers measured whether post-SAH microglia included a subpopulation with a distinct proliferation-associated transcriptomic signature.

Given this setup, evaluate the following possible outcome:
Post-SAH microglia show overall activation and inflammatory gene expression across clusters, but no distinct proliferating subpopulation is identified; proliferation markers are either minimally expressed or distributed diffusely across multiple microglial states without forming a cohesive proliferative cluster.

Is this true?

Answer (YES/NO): NO